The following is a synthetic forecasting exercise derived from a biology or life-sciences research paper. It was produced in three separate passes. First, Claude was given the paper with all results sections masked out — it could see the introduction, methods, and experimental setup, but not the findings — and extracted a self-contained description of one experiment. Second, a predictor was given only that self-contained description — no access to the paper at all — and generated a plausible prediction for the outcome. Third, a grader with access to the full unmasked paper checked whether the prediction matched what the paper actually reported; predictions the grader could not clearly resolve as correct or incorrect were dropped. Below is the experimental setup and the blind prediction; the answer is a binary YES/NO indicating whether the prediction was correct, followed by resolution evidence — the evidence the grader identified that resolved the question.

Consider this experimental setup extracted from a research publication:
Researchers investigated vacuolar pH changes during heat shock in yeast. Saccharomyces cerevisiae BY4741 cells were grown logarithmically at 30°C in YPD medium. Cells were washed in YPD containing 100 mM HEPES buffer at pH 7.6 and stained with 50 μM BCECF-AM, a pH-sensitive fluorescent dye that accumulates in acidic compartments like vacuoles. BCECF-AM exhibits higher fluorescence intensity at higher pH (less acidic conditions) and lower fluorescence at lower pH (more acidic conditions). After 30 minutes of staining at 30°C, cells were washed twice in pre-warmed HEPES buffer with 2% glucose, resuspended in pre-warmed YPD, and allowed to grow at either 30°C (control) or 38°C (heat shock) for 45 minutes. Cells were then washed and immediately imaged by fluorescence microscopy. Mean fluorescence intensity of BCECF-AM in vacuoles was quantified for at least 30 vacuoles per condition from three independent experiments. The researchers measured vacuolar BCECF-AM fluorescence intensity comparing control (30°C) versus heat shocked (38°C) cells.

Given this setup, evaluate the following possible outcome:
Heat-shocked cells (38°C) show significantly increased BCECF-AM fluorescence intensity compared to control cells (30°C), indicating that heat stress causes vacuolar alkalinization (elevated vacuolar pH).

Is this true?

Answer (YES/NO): YES